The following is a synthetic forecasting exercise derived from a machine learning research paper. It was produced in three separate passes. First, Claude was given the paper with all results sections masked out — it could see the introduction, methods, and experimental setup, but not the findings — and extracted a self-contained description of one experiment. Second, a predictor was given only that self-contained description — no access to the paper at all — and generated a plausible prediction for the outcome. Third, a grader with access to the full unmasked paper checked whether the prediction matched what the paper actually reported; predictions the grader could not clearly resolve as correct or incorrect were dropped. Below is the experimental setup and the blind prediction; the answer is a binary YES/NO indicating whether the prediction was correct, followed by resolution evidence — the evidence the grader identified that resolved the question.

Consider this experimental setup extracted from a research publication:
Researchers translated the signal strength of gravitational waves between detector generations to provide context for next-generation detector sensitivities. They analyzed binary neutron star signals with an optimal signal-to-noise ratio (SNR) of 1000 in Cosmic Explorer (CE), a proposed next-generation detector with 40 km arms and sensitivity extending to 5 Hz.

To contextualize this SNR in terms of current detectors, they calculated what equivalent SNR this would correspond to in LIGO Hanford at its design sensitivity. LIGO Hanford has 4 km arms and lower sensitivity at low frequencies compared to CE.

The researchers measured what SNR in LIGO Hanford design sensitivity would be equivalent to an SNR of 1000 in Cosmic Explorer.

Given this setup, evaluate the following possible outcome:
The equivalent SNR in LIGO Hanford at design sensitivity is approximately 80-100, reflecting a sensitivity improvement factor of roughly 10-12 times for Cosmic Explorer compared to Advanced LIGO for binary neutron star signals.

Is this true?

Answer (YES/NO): NO